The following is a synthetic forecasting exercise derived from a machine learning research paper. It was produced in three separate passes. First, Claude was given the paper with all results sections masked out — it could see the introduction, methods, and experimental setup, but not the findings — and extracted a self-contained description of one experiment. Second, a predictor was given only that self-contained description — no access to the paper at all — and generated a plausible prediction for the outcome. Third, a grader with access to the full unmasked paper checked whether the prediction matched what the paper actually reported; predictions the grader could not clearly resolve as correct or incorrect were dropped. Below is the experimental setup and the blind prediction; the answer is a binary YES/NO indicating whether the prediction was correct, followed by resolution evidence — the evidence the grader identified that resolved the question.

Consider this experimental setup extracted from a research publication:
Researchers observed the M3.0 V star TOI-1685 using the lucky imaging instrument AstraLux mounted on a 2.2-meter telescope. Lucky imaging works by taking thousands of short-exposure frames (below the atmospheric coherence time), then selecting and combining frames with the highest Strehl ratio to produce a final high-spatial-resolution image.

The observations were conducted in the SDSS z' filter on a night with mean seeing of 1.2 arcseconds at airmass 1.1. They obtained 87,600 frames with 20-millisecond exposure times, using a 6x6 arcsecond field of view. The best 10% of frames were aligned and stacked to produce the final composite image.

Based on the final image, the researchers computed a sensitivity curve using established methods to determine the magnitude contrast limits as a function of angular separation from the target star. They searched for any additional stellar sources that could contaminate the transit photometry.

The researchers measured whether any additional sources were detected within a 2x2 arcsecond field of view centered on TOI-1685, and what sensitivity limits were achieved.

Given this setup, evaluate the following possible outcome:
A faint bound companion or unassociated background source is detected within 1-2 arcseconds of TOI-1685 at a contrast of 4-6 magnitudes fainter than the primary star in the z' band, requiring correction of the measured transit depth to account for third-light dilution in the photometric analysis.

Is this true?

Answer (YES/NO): NO